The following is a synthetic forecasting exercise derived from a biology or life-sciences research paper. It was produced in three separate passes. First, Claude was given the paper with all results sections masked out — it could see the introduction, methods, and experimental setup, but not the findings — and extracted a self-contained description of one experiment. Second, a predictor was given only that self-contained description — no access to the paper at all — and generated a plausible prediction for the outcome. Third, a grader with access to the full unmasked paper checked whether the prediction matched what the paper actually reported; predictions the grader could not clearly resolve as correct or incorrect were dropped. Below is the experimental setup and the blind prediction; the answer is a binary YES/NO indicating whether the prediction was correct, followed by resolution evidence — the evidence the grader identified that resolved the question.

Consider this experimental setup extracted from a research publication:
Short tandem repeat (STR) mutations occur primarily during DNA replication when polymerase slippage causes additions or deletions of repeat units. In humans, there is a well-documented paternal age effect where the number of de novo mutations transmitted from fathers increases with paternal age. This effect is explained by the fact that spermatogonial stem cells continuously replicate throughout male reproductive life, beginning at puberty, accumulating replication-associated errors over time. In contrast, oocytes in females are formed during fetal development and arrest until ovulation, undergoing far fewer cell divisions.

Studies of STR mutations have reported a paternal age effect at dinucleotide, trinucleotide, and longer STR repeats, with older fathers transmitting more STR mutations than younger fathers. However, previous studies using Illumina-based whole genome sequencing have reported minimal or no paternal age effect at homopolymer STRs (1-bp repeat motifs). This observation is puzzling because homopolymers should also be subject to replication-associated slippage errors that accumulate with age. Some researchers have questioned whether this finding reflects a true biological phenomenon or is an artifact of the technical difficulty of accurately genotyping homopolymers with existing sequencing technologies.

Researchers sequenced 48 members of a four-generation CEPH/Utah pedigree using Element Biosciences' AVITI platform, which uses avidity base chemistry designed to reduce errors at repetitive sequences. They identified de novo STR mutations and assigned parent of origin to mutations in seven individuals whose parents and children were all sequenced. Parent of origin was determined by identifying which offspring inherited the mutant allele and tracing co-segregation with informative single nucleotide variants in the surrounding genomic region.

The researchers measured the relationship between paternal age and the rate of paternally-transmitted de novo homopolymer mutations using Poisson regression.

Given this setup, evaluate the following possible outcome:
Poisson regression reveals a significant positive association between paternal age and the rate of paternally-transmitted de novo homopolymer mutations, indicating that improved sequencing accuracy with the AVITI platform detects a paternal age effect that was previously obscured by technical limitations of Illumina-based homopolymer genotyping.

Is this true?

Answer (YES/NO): NO